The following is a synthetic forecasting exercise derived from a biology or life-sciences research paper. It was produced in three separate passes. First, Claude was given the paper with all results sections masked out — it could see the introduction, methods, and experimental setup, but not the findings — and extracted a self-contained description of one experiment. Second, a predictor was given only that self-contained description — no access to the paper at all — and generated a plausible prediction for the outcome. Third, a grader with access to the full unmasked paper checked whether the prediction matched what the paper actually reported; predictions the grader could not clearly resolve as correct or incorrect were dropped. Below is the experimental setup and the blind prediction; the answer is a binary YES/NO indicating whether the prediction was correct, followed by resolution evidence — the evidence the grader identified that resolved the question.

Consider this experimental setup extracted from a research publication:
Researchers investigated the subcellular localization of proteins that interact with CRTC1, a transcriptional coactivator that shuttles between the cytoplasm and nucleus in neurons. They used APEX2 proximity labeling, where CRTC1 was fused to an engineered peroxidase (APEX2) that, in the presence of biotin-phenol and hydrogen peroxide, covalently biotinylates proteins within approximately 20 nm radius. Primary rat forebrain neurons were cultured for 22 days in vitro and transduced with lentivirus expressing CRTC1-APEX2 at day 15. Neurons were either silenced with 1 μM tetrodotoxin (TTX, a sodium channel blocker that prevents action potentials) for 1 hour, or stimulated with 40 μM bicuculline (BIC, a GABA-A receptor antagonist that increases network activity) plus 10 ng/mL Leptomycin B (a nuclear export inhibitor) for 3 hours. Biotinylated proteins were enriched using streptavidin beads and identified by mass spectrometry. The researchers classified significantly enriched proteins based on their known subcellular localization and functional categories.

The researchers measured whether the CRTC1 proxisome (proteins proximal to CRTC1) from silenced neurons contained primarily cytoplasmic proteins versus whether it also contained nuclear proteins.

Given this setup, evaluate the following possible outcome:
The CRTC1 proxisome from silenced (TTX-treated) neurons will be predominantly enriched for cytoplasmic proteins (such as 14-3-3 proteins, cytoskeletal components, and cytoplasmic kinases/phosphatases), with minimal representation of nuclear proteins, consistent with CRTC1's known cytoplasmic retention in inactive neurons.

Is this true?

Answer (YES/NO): YES